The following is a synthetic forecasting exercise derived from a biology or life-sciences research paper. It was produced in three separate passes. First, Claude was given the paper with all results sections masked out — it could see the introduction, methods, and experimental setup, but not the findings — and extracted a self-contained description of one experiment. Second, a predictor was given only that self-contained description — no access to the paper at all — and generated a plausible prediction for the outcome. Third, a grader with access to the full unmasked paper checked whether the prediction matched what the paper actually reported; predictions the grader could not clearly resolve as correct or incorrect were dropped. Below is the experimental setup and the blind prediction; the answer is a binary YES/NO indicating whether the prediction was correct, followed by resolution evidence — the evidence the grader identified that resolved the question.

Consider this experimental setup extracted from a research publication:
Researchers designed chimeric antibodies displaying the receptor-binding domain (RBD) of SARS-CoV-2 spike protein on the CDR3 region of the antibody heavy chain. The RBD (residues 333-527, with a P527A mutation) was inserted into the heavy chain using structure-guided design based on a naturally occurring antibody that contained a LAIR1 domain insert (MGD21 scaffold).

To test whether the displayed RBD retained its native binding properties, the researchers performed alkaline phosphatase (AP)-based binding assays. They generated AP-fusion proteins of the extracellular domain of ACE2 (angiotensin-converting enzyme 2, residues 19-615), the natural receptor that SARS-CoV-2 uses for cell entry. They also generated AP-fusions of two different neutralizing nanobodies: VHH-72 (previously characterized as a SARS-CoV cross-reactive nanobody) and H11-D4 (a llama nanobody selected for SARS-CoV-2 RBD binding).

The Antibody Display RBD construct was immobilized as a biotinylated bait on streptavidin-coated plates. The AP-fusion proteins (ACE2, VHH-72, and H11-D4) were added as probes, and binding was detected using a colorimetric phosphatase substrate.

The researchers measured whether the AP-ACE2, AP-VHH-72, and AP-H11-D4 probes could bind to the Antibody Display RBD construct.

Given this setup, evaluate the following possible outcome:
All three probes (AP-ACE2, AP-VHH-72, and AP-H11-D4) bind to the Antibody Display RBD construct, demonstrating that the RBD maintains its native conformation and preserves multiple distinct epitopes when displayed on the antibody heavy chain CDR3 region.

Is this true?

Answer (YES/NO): YES